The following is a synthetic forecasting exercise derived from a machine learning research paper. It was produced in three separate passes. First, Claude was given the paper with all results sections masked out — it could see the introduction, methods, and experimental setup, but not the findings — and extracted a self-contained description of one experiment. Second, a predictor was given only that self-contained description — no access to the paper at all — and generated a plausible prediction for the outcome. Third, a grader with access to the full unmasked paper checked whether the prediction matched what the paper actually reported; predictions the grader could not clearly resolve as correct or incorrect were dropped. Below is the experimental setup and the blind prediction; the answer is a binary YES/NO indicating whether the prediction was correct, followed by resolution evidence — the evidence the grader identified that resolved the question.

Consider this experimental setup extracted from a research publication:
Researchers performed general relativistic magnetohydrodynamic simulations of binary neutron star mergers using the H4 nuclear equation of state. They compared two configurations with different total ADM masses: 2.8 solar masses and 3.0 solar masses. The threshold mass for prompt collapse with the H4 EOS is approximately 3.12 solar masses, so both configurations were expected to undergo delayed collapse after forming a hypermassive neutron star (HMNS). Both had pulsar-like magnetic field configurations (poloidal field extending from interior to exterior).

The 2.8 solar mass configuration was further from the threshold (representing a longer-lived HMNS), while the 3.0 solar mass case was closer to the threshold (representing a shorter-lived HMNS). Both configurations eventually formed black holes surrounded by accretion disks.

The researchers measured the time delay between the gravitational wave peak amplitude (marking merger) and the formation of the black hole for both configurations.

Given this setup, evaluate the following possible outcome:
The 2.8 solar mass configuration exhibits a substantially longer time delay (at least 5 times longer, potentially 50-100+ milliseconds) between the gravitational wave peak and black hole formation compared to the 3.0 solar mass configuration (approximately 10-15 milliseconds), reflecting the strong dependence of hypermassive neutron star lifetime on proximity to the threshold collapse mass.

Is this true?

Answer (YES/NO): NO